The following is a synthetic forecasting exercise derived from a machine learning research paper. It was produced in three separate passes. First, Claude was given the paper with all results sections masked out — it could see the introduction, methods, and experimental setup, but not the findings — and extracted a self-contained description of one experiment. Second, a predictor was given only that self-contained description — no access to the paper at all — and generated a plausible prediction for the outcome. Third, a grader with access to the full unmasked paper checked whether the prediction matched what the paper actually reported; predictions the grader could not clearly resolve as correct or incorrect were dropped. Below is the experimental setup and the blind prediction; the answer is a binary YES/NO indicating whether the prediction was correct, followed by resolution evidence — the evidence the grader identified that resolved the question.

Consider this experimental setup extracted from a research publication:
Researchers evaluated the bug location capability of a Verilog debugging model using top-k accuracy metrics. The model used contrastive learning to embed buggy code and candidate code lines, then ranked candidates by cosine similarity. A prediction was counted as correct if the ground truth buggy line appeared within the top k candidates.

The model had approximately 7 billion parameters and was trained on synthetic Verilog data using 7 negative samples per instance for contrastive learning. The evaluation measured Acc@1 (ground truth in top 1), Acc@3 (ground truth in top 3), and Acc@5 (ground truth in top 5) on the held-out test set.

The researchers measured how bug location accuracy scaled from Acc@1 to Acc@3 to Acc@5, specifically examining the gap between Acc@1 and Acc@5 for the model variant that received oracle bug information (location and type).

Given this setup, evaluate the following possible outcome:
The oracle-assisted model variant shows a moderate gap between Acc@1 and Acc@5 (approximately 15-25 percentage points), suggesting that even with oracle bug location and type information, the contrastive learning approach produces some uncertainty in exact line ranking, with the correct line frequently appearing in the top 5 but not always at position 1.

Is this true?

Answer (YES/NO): YES